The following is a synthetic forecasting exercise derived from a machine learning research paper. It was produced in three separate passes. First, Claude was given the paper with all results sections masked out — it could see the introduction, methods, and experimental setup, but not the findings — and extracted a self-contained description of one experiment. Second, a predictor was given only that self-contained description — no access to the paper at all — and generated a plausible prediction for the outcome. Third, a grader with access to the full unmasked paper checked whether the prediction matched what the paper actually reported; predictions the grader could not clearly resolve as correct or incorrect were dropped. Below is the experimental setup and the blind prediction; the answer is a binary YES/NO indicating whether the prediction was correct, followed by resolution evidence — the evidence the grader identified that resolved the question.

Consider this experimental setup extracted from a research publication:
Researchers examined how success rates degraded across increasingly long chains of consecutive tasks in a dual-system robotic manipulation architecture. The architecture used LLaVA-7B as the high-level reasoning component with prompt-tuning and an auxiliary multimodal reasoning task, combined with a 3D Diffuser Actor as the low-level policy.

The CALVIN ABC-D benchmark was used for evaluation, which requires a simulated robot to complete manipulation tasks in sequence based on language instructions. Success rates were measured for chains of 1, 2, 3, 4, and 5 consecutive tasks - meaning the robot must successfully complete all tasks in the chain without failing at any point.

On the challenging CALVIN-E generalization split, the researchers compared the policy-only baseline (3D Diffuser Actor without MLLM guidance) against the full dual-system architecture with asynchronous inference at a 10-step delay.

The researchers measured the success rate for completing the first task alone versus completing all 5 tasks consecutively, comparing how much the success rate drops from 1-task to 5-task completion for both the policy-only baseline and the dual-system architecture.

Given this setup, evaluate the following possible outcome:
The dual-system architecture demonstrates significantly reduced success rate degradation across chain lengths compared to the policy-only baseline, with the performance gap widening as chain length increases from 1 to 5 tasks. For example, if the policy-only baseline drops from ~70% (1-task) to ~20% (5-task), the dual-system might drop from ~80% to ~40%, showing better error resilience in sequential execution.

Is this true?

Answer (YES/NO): NO